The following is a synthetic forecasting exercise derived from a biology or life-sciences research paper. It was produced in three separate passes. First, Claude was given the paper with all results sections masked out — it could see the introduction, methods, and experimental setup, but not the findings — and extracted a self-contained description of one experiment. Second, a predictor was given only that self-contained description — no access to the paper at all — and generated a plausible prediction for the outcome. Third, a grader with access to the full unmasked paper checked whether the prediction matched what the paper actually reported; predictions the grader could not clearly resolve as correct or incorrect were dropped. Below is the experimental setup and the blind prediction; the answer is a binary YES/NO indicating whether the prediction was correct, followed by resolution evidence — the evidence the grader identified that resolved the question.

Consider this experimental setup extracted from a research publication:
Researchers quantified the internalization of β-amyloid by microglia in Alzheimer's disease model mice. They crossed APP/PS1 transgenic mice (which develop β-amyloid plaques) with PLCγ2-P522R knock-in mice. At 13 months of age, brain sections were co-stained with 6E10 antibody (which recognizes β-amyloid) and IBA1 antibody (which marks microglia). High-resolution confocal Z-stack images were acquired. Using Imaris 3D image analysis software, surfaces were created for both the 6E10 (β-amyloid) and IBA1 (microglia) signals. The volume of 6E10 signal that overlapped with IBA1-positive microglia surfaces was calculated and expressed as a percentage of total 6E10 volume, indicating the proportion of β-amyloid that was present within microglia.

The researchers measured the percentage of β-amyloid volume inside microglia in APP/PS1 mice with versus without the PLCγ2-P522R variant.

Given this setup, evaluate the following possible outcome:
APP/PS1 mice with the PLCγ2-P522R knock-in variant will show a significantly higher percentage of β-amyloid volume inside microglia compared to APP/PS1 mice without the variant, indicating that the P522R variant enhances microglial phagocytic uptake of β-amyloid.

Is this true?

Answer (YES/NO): NO